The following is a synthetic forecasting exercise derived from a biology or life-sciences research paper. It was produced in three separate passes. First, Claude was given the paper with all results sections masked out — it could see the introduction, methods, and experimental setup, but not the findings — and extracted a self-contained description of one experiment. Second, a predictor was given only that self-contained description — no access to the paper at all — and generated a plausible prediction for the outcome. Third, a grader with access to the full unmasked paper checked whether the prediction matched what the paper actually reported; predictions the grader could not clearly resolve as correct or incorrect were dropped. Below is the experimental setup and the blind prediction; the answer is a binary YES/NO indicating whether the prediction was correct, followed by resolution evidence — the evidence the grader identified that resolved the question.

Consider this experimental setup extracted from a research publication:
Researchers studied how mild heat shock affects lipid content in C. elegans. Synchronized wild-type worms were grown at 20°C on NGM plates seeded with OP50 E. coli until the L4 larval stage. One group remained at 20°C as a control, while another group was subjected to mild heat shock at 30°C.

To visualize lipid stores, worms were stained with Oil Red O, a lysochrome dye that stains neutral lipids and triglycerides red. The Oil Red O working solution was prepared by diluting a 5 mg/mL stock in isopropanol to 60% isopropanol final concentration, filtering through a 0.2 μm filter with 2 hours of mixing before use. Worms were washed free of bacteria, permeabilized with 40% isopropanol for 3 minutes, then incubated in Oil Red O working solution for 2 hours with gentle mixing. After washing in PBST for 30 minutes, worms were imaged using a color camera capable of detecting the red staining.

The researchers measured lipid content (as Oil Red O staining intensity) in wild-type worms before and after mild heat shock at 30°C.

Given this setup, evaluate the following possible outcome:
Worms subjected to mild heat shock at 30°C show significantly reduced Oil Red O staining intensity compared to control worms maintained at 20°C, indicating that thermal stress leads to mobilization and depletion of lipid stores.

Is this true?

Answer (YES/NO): NO